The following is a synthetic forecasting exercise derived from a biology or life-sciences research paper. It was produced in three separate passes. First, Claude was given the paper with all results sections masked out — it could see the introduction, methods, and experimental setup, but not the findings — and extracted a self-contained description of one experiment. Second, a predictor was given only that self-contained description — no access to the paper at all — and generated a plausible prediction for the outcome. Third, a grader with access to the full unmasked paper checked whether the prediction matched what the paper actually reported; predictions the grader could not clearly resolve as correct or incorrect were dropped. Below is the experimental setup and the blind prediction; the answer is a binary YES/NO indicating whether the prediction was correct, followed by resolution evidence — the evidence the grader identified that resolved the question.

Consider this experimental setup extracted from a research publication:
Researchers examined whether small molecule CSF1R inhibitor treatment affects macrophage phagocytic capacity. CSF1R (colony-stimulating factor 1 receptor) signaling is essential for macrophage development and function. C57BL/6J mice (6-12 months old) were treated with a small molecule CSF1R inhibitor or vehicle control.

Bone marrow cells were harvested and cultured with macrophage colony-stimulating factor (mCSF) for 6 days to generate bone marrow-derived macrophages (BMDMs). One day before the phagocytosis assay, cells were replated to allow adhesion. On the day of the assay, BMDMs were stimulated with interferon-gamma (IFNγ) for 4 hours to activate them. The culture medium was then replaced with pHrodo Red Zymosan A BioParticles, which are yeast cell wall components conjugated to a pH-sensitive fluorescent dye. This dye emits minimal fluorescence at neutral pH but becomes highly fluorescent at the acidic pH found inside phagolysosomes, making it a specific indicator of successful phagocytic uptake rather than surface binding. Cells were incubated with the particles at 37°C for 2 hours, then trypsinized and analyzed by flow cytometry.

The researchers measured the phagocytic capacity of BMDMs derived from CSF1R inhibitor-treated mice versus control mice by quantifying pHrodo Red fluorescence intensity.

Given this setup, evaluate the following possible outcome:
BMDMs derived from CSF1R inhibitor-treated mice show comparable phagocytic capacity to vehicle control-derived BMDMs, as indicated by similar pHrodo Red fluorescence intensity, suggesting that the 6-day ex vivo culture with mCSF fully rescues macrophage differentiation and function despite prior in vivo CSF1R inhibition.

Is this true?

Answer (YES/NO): NO